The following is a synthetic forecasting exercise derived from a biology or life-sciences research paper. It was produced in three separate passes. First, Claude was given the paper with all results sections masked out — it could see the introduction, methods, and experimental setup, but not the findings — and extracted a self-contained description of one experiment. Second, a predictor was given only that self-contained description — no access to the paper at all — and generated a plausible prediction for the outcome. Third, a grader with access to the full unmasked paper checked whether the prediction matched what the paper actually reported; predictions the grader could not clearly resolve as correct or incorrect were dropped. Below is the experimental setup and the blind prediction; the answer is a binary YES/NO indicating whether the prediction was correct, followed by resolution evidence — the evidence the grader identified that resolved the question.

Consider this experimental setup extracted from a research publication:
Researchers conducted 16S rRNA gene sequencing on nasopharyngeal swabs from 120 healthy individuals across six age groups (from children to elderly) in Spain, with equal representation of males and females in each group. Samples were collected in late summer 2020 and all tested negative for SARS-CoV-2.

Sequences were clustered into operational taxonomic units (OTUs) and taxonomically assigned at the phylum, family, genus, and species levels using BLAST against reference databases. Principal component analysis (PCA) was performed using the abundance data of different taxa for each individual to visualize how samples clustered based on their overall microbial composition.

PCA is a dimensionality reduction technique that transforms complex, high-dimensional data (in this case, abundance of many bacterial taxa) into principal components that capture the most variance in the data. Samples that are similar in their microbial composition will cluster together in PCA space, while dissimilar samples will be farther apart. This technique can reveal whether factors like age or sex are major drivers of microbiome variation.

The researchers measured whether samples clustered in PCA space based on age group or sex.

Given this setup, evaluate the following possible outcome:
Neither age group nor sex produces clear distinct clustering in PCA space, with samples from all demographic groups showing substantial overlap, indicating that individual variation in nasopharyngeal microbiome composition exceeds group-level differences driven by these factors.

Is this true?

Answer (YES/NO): YES